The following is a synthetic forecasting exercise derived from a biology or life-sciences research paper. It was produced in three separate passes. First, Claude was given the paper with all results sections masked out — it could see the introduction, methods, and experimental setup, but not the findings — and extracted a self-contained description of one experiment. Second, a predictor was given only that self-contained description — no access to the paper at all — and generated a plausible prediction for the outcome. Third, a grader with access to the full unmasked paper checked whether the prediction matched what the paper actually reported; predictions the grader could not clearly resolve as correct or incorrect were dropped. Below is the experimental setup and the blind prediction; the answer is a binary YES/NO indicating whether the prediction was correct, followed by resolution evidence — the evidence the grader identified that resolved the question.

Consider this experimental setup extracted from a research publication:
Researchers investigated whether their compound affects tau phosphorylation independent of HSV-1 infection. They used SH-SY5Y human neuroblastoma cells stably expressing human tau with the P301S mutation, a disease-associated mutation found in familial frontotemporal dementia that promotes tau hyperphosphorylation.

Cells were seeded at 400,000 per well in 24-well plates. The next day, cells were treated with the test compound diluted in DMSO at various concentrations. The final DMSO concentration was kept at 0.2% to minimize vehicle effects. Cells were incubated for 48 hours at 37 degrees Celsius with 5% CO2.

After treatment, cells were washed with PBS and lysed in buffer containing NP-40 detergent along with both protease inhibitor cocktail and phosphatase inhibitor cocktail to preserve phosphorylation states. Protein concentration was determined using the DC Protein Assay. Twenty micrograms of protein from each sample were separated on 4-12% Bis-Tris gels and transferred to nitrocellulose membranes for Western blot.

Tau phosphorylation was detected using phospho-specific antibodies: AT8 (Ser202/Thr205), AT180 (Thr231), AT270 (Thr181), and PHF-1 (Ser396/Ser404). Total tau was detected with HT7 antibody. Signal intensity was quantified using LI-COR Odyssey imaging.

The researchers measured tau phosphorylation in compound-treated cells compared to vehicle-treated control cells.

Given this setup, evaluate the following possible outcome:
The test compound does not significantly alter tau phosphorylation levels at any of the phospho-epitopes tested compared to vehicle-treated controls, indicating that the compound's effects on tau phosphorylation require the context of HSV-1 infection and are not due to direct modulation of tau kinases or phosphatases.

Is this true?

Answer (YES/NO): NO